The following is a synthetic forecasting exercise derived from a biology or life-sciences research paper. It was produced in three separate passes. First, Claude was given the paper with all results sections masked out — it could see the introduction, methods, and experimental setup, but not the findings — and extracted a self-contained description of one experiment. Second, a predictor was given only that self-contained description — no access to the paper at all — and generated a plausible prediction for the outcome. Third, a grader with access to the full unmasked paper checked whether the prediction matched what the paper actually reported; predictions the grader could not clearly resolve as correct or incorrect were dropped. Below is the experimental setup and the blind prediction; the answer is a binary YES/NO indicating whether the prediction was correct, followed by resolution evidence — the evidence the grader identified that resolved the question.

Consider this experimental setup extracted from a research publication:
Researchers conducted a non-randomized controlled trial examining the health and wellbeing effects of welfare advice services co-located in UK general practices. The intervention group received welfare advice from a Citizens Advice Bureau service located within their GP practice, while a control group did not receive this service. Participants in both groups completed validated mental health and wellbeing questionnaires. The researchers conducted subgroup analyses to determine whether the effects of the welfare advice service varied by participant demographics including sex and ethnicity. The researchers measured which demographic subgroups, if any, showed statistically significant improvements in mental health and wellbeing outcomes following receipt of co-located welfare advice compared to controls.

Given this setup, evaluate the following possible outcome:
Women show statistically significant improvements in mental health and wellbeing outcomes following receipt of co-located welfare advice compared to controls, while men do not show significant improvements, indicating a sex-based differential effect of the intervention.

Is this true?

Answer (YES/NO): YES